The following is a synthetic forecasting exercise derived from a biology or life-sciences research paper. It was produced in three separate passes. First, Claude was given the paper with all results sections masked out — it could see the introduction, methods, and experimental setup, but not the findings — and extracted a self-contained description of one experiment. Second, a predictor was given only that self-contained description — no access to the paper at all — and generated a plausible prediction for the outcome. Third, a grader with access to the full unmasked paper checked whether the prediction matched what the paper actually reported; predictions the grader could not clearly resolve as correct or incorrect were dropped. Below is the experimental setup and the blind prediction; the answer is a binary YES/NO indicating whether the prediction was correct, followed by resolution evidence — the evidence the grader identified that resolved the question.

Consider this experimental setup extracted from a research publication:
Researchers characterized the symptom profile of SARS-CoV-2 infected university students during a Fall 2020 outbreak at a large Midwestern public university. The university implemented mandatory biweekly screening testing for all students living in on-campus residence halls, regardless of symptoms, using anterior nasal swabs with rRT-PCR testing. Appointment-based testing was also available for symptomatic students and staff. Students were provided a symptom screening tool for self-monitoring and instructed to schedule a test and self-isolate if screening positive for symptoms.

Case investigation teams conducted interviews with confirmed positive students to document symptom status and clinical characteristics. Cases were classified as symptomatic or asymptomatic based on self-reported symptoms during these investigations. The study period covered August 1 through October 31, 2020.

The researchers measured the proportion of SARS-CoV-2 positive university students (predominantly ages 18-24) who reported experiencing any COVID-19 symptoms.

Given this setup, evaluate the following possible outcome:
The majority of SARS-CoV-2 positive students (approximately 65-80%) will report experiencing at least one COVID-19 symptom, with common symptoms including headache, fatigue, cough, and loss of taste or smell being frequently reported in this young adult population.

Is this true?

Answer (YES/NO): NO